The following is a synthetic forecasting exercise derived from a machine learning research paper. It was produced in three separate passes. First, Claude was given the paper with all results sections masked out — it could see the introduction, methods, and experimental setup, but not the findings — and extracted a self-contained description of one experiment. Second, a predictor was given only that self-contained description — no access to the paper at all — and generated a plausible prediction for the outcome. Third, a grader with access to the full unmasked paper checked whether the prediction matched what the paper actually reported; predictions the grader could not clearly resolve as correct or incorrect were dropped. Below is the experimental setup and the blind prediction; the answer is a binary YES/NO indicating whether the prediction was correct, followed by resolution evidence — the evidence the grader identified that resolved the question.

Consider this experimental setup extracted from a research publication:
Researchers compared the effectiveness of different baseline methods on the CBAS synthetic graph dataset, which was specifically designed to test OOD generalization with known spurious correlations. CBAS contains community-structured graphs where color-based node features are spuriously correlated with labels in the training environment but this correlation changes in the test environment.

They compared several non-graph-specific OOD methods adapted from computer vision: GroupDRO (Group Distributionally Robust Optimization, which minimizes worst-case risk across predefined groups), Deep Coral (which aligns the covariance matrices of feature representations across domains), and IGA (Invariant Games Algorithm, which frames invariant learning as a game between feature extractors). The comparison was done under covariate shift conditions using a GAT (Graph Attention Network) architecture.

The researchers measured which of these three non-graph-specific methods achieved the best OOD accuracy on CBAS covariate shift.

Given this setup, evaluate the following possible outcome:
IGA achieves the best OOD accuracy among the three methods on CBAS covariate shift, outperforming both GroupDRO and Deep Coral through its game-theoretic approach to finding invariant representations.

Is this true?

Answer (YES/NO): NO